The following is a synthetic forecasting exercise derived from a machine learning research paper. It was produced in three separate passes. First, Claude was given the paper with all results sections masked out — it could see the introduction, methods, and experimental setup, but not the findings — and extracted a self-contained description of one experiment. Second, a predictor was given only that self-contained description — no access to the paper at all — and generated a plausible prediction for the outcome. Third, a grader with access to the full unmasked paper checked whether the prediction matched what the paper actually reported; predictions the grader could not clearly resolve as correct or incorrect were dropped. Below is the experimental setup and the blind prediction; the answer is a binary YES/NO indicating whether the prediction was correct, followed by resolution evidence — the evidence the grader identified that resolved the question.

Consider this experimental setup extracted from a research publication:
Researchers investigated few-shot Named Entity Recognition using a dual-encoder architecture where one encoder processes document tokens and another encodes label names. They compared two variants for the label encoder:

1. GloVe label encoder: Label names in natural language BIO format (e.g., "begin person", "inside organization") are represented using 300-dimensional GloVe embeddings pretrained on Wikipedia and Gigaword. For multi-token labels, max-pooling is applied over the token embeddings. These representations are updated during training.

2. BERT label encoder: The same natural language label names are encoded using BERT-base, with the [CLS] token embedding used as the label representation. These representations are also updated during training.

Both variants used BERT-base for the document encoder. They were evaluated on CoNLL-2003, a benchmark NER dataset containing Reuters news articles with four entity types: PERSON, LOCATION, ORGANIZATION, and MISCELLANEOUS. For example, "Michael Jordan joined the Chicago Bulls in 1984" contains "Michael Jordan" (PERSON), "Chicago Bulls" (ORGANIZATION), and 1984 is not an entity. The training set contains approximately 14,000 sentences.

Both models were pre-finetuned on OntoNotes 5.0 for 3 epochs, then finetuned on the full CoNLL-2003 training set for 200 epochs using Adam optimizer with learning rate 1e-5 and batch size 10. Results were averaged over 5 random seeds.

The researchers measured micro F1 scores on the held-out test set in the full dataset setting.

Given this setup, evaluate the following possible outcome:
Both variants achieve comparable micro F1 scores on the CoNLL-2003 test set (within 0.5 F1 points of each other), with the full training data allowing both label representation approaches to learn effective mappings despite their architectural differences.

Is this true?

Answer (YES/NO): YES